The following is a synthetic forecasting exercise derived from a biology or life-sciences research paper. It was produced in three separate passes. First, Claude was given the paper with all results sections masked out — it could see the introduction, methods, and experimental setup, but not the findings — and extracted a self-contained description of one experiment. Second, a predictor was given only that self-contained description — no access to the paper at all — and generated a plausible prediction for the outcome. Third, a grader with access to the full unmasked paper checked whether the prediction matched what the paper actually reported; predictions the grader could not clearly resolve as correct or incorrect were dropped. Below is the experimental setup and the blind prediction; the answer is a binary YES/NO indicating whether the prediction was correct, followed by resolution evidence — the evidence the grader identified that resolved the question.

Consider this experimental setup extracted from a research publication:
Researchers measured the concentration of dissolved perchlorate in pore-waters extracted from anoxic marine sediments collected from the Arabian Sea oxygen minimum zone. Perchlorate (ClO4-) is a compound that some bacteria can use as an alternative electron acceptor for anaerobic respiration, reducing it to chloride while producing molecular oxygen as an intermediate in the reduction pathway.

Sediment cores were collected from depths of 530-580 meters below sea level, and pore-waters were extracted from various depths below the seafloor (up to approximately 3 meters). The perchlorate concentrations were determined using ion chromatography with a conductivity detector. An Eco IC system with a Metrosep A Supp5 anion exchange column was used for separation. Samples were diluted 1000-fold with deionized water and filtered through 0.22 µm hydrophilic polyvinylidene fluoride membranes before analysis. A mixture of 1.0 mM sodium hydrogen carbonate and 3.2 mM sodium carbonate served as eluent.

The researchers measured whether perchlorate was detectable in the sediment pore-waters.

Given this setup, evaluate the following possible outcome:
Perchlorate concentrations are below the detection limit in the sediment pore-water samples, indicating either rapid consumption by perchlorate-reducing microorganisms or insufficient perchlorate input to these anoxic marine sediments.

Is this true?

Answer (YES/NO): YES